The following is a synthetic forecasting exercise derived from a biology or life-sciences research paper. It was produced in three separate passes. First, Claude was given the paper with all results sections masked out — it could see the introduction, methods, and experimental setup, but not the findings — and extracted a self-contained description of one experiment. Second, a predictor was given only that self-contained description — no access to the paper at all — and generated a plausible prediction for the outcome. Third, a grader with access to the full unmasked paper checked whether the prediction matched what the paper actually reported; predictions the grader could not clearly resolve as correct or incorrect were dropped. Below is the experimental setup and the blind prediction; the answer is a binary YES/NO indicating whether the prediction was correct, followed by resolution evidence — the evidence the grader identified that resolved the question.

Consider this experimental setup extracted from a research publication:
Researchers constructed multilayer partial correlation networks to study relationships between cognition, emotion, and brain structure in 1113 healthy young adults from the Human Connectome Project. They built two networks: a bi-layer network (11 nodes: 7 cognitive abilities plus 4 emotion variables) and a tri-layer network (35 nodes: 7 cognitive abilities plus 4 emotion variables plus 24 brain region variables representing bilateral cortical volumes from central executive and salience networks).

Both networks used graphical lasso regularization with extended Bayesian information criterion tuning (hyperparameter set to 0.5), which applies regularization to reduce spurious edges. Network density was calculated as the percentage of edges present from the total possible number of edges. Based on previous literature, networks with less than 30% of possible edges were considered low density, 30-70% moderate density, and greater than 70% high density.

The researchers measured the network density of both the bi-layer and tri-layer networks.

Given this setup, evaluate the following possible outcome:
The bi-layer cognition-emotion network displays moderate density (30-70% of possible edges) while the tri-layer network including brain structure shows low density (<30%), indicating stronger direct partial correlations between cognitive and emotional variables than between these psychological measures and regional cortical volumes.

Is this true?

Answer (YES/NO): NO